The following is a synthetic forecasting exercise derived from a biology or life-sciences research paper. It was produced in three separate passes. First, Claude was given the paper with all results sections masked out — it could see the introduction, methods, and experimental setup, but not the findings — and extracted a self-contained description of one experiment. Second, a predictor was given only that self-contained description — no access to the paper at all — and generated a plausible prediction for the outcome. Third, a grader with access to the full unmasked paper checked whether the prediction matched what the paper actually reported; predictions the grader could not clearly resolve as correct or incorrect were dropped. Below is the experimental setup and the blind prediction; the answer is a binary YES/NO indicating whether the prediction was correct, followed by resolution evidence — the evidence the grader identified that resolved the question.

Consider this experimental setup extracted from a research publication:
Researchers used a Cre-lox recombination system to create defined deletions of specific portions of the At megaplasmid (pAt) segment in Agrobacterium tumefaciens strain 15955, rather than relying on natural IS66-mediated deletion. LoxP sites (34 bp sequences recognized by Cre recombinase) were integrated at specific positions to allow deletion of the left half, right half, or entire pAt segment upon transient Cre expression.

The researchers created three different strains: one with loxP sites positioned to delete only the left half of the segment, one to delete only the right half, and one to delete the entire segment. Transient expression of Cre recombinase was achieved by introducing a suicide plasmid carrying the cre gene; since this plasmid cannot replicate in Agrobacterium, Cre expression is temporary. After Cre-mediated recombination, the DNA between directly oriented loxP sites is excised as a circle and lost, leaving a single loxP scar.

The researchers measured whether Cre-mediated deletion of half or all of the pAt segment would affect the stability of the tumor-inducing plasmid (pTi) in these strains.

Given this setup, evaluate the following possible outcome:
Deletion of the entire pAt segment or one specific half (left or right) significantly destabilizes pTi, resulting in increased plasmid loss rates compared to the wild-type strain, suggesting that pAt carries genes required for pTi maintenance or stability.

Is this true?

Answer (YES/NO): NO